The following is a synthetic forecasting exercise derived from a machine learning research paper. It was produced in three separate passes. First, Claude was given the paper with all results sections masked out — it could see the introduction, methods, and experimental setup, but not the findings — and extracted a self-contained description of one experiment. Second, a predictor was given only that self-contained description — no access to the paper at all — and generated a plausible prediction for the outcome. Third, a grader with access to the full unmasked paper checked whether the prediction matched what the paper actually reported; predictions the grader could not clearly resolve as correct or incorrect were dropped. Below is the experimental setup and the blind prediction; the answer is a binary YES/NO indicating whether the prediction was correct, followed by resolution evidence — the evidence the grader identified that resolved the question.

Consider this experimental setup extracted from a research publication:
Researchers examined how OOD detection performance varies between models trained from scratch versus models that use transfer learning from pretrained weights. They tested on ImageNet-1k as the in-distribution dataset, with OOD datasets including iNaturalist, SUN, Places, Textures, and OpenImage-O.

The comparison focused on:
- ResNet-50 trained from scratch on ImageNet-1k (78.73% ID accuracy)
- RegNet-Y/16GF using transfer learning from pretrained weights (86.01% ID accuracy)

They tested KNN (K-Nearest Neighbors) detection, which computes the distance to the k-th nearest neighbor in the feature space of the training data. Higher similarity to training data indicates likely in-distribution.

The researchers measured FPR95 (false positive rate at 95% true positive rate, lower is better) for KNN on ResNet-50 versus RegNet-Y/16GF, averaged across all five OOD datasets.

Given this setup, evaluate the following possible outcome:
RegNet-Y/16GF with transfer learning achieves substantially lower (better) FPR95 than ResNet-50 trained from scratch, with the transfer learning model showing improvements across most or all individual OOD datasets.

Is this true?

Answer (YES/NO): YES